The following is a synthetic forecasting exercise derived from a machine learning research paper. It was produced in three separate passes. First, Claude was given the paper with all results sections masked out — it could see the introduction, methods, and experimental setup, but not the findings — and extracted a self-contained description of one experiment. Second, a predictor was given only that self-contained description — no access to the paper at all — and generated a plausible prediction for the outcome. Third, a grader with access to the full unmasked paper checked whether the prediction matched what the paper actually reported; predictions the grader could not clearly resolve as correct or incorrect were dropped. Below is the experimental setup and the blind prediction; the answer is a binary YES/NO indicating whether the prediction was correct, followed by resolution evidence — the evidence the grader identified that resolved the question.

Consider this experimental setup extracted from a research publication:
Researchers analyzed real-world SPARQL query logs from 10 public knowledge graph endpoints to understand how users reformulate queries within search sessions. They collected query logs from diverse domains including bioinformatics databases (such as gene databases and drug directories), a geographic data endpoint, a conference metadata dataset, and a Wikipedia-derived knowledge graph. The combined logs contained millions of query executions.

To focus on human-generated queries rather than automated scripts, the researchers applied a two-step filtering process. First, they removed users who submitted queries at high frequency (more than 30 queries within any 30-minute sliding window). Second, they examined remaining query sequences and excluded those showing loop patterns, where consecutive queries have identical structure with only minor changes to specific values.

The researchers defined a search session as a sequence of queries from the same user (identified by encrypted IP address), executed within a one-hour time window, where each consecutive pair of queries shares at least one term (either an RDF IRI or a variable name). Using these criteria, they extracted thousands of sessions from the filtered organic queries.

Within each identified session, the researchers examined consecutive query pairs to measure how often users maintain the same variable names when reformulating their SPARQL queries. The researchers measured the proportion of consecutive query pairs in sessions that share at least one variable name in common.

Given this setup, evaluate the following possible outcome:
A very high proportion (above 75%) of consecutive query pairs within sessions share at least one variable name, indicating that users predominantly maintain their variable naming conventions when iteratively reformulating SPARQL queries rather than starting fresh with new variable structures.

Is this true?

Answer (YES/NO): YES